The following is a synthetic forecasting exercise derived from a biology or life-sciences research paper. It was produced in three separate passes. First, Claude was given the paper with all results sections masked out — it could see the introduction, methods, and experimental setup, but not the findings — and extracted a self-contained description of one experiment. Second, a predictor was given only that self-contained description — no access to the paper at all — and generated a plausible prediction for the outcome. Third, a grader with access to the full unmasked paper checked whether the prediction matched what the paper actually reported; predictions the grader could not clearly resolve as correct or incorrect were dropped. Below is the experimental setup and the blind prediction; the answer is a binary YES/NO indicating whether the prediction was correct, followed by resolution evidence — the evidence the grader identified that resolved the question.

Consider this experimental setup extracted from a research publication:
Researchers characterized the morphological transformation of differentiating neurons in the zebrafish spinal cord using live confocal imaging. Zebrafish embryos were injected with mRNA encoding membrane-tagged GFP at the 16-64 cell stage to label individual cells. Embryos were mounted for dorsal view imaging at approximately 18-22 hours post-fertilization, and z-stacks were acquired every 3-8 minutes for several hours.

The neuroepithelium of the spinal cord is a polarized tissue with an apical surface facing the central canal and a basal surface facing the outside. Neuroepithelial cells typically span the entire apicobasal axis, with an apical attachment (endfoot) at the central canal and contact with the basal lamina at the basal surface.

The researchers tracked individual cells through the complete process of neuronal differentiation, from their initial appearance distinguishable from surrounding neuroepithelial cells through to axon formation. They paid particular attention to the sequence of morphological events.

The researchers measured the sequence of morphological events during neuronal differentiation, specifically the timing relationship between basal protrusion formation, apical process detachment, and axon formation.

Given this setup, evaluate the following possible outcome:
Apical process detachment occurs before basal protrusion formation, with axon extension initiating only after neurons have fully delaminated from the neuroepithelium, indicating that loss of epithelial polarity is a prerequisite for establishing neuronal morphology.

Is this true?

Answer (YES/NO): NO